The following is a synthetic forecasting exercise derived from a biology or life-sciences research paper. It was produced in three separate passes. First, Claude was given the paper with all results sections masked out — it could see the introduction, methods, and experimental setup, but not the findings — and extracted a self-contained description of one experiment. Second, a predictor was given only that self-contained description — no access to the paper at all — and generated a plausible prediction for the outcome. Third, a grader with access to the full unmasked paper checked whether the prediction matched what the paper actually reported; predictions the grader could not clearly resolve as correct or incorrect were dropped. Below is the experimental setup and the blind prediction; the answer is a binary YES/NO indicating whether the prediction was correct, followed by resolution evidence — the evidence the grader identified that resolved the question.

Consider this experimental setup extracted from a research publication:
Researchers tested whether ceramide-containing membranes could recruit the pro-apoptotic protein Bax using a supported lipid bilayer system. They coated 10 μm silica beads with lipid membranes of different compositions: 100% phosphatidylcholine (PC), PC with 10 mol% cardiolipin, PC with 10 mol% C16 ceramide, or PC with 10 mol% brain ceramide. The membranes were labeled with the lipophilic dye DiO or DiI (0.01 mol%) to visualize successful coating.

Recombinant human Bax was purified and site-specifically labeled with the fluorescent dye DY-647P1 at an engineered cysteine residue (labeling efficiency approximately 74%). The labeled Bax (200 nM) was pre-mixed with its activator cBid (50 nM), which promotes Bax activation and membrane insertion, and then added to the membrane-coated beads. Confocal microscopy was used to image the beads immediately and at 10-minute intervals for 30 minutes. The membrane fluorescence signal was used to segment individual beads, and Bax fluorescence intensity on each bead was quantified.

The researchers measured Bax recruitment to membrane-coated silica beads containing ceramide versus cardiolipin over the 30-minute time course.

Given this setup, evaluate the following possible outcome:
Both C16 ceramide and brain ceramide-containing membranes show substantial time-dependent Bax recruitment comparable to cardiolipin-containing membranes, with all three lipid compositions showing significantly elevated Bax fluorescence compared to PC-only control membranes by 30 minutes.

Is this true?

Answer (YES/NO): NO